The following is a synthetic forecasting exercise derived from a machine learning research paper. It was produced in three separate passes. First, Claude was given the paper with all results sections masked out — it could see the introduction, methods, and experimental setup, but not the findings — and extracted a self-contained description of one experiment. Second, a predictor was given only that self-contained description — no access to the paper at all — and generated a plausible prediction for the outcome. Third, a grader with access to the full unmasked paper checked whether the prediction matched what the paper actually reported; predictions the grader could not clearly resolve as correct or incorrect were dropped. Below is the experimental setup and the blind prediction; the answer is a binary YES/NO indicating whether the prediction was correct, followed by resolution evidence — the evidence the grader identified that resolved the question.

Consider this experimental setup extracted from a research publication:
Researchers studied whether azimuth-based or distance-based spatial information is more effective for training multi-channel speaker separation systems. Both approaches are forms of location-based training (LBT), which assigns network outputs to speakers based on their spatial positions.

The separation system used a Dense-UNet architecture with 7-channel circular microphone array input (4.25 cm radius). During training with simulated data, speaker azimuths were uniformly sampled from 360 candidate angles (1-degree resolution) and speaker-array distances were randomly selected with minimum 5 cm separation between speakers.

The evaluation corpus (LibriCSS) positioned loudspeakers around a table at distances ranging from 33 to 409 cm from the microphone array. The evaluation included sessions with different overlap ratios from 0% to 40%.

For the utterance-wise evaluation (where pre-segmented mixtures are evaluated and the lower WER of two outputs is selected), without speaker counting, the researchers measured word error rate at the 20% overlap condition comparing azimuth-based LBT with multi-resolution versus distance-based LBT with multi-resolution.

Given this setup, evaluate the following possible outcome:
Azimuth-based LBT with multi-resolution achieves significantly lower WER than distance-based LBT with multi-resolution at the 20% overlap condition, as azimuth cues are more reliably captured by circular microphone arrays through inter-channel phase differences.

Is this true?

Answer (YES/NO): YES